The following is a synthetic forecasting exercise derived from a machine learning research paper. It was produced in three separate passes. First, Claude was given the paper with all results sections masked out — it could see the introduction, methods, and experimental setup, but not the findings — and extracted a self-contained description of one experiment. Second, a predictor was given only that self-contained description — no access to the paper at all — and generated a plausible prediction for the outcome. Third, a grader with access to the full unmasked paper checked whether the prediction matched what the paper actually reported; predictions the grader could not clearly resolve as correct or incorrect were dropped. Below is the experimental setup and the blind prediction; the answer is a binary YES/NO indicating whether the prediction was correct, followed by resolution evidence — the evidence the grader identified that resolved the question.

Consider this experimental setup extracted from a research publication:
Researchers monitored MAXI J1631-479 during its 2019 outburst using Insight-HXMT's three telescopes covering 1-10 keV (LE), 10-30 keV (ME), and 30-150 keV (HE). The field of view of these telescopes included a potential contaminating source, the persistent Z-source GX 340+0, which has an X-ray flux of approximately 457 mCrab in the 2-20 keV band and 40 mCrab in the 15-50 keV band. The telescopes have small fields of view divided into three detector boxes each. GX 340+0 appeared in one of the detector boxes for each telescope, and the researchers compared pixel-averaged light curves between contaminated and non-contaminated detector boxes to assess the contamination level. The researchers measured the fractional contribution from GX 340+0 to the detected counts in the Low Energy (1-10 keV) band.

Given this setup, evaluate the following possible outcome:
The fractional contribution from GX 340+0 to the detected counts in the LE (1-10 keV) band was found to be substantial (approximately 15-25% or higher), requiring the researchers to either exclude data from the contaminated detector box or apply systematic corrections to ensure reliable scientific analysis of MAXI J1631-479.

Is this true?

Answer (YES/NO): NO